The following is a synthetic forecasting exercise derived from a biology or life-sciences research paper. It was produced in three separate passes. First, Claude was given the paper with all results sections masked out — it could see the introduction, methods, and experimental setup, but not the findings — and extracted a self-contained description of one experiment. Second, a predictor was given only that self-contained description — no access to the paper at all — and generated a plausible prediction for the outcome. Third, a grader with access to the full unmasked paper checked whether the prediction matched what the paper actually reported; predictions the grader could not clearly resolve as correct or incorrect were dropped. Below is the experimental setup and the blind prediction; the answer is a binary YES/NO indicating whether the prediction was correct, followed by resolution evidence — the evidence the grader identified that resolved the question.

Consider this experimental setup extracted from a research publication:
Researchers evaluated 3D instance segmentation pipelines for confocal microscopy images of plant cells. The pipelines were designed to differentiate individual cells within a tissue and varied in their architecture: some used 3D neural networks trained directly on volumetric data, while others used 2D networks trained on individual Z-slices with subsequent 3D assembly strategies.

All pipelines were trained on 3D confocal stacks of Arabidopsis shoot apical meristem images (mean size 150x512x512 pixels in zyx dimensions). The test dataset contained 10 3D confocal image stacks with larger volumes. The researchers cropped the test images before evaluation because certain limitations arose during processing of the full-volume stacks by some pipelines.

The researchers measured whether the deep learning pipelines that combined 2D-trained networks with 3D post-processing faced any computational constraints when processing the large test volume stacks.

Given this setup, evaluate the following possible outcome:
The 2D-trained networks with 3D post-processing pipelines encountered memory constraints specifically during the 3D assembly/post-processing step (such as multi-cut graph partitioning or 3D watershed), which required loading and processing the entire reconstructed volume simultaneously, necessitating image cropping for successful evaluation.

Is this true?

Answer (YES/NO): NO